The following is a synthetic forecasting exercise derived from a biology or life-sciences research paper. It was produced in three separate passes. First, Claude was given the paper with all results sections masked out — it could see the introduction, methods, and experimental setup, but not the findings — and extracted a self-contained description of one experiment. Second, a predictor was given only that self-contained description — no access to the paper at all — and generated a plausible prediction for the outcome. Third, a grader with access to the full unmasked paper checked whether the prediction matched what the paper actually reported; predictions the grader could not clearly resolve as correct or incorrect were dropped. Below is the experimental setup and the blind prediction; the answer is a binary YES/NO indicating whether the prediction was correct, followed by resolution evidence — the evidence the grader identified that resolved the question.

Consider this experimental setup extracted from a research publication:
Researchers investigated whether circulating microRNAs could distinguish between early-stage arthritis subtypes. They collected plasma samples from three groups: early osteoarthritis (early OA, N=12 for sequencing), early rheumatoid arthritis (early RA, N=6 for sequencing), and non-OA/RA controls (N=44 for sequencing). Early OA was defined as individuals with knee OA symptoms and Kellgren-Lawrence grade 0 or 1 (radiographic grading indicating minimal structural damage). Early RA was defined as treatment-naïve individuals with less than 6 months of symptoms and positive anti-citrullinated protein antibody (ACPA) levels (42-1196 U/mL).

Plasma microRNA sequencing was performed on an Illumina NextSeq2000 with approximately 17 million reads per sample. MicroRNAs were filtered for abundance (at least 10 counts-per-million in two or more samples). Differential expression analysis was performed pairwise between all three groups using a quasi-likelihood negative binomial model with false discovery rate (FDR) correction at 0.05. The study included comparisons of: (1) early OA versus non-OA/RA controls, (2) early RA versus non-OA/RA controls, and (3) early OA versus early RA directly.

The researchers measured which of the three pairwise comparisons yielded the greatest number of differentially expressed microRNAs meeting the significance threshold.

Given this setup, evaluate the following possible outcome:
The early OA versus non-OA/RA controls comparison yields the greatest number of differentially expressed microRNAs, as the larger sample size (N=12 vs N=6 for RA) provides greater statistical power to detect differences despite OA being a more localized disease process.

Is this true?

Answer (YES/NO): YES